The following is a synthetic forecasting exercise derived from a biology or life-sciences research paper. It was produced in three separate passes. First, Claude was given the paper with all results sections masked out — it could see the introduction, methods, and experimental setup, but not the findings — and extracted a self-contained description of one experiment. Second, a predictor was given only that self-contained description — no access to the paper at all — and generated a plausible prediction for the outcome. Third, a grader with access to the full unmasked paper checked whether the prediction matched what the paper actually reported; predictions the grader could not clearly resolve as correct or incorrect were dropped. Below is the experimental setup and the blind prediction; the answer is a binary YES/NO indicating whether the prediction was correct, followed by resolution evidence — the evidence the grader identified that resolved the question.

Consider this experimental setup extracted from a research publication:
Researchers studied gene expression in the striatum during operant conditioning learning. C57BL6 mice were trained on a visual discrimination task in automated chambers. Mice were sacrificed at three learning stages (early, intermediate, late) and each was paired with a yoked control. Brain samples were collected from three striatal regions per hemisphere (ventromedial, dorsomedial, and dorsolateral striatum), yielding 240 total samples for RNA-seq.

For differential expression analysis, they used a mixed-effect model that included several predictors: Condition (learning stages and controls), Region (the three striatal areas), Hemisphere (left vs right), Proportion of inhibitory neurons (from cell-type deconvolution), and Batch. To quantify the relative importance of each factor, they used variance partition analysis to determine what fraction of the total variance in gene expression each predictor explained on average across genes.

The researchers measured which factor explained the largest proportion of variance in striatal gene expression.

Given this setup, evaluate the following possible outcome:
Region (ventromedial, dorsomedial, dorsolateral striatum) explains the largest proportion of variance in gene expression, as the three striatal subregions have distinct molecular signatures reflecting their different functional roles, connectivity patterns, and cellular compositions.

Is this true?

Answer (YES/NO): YES